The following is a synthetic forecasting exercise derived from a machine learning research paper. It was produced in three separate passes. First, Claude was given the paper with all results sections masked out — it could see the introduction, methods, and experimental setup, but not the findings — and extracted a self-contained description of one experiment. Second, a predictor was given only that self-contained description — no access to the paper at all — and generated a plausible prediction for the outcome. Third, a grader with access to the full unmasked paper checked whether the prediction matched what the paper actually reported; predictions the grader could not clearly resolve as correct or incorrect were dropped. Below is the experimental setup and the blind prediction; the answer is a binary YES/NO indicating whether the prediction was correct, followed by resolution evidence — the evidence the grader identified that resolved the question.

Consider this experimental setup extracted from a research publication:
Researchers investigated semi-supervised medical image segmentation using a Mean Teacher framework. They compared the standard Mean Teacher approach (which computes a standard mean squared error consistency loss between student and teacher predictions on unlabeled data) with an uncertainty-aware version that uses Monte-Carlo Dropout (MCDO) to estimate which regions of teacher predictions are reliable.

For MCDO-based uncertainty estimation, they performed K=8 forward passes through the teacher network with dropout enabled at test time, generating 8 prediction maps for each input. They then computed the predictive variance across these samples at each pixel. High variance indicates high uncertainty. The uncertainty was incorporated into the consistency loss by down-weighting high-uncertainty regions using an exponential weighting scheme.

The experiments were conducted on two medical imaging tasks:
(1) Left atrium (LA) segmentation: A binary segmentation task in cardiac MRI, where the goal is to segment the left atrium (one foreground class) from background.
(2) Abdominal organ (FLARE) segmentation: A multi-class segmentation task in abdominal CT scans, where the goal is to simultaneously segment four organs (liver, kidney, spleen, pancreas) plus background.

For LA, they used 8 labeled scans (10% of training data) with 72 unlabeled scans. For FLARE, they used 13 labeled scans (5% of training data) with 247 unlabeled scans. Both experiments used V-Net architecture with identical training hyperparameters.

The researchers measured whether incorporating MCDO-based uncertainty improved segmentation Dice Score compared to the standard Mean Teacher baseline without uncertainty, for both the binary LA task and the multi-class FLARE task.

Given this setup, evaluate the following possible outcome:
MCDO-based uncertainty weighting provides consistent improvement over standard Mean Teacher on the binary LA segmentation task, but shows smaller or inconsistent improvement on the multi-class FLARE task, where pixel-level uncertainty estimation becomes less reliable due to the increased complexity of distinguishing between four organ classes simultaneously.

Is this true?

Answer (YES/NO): NO